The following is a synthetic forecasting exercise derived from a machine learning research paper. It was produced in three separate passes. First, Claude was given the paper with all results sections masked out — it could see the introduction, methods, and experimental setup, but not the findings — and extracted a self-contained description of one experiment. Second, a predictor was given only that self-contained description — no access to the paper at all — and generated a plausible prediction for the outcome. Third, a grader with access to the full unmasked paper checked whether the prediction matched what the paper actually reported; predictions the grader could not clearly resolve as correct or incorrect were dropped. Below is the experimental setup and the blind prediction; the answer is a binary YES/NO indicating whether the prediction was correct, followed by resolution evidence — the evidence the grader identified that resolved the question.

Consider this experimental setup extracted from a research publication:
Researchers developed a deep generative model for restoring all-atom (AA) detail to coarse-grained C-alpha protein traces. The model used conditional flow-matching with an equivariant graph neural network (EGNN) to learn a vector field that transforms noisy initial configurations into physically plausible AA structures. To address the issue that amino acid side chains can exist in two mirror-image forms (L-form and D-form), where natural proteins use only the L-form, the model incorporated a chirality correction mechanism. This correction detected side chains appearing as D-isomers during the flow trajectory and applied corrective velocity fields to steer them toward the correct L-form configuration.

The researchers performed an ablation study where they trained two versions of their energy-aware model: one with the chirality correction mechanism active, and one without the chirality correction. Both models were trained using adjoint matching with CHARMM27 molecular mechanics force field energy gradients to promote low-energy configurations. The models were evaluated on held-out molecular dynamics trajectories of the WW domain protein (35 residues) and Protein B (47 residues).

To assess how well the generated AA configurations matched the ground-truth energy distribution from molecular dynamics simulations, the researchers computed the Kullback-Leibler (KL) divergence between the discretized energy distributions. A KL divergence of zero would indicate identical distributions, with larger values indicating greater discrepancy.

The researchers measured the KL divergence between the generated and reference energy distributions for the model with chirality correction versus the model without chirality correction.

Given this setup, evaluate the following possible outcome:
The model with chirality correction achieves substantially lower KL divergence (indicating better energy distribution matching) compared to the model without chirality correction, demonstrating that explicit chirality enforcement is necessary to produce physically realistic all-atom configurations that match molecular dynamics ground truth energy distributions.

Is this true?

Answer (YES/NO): NO